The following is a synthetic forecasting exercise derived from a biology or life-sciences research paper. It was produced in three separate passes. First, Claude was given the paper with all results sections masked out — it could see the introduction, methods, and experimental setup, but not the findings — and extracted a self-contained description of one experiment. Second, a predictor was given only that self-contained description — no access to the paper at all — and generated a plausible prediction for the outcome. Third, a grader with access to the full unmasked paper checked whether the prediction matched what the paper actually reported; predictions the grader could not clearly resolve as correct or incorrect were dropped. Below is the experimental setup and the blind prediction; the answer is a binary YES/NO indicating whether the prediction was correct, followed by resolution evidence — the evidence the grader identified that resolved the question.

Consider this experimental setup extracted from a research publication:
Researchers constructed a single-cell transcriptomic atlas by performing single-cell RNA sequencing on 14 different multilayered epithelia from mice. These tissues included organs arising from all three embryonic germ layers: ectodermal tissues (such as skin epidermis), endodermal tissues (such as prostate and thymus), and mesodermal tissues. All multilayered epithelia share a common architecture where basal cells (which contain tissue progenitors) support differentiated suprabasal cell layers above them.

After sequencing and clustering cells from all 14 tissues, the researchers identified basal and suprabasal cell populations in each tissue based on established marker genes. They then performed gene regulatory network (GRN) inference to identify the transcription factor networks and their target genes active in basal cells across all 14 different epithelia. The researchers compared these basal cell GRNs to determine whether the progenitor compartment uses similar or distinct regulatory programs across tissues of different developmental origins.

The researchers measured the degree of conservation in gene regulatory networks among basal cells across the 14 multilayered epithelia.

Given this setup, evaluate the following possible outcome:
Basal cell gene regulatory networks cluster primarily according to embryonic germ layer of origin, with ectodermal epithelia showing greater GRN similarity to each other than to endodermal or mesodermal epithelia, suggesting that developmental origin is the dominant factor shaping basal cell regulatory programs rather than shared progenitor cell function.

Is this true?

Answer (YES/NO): NO